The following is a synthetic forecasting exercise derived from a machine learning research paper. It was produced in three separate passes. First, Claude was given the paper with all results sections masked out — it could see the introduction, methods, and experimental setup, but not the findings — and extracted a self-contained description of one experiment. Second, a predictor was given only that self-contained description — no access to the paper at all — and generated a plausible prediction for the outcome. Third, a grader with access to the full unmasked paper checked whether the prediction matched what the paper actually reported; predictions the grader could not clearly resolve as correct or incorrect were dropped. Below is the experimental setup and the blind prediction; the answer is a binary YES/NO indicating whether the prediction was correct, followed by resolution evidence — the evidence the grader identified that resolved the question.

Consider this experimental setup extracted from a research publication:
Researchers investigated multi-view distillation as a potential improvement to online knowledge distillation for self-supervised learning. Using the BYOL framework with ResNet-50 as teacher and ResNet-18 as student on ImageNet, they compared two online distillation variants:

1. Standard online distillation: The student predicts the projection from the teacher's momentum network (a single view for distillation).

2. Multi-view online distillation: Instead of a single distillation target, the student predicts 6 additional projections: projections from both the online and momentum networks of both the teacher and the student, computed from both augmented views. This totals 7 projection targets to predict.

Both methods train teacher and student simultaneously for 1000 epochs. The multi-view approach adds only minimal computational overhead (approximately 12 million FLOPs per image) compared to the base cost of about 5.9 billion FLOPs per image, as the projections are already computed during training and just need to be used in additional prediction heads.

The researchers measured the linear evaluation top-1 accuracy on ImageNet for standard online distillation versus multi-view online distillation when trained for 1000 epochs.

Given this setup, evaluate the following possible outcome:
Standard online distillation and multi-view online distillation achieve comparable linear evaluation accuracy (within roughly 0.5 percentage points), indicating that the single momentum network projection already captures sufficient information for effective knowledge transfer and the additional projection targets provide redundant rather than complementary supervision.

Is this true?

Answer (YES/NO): NO